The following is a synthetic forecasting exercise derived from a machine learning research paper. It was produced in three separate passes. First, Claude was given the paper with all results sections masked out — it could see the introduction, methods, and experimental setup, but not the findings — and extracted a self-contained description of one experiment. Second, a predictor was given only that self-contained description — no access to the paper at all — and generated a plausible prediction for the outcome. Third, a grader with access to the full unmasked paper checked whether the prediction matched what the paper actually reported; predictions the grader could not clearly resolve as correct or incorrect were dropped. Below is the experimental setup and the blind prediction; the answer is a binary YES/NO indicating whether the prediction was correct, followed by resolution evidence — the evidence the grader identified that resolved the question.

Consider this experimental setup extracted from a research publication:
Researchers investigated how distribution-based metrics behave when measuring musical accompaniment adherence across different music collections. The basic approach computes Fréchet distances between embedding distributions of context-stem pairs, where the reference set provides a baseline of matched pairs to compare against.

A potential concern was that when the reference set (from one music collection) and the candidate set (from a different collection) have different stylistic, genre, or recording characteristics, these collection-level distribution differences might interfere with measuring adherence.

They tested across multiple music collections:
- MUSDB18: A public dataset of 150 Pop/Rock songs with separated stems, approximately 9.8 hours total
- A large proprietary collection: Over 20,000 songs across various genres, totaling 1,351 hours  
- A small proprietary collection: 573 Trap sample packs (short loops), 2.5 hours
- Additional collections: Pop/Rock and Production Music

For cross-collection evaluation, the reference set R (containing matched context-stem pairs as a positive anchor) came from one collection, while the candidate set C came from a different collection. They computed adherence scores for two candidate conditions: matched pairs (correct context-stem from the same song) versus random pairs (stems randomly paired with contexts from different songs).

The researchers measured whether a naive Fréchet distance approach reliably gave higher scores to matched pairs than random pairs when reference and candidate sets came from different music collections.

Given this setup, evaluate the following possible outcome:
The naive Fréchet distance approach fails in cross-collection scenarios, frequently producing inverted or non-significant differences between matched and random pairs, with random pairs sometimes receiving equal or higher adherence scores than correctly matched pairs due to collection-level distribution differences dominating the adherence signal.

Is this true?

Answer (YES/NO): YES